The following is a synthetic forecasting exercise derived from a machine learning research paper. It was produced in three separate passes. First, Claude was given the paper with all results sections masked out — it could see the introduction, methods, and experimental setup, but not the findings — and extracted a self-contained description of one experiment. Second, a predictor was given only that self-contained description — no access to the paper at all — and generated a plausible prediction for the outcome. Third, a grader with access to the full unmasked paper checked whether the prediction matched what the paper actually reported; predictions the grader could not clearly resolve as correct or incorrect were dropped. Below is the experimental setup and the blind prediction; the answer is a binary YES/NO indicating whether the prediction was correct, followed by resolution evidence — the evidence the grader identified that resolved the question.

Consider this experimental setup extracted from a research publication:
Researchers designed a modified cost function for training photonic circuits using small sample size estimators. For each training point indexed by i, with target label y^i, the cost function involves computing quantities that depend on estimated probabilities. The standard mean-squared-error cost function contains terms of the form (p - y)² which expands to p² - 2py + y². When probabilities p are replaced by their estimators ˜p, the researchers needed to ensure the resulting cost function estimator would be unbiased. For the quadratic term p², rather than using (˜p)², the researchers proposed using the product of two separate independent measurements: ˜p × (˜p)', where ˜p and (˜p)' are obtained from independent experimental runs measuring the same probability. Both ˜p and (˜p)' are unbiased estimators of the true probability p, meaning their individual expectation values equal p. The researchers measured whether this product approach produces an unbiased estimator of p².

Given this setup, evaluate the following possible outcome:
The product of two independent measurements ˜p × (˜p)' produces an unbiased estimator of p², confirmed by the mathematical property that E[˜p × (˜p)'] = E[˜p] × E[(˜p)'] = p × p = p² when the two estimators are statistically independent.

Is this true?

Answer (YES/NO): YES